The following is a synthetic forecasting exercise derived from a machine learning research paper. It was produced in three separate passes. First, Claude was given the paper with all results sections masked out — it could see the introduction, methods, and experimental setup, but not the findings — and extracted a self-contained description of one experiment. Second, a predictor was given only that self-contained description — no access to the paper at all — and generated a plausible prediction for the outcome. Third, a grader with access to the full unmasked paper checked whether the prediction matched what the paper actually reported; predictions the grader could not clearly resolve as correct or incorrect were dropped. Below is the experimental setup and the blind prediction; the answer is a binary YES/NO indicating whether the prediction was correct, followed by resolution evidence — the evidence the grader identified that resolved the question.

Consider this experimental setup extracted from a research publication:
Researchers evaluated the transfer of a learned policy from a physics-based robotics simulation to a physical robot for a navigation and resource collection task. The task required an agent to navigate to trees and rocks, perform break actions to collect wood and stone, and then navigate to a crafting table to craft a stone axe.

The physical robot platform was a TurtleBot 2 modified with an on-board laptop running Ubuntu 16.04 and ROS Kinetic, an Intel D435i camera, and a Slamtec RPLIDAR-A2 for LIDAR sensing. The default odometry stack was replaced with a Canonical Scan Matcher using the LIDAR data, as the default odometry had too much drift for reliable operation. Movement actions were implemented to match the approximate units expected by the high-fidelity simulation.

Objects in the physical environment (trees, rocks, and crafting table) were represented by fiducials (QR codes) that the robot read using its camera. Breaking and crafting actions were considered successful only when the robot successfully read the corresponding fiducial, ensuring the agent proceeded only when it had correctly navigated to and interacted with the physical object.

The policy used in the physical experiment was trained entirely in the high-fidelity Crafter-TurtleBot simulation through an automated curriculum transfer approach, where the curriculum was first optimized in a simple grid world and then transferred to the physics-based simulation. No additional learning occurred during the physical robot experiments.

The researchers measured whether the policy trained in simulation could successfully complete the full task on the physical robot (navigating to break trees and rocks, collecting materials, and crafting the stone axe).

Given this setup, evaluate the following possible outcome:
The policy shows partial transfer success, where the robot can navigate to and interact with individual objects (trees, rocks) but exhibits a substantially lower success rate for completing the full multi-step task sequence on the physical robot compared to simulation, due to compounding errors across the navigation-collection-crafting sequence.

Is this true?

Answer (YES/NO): NO